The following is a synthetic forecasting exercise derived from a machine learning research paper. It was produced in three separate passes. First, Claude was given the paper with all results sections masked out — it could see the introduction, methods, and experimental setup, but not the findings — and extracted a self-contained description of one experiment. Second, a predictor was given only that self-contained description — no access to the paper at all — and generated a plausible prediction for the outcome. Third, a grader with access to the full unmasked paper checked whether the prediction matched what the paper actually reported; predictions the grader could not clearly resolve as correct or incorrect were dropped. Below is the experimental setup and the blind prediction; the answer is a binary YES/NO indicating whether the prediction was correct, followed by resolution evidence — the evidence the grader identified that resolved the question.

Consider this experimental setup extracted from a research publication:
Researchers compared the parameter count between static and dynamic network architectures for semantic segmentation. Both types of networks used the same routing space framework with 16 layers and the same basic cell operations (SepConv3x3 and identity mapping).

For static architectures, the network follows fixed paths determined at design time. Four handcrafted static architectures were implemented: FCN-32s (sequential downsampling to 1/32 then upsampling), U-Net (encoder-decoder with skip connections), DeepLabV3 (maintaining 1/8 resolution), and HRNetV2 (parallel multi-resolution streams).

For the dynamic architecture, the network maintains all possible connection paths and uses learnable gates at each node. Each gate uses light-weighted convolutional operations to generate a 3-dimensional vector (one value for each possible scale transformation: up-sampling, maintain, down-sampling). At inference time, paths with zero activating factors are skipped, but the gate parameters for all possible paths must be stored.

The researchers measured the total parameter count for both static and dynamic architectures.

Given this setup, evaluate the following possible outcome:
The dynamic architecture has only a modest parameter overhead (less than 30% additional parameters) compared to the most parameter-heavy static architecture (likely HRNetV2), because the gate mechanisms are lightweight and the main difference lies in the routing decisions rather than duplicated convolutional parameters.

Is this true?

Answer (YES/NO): NO